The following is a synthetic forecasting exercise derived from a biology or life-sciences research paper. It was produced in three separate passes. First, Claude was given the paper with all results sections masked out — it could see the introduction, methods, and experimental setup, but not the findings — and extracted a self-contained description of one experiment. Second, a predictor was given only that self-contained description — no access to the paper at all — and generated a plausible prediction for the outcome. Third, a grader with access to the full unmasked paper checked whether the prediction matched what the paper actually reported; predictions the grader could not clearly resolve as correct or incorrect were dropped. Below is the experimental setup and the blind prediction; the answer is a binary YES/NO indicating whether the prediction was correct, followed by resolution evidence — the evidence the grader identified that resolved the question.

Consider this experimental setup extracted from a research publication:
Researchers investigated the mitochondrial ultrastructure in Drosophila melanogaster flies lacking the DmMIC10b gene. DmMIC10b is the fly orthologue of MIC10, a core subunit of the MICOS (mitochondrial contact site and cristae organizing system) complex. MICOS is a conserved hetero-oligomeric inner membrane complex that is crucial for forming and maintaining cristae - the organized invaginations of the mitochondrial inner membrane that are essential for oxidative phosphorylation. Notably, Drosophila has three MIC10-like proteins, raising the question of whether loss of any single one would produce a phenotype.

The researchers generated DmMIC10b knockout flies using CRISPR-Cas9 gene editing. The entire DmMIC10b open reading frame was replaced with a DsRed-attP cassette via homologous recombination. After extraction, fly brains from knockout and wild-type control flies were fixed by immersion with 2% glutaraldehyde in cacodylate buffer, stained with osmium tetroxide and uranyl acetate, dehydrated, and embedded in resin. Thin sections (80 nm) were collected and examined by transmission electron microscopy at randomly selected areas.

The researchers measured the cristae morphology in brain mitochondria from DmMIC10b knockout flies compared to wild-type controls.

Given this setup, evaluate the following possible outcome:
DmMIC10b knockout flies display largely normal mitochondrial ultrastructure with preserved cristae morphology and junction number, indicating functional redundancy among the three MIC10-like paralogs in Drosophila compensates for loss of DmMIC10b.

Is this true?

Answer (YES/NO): NO